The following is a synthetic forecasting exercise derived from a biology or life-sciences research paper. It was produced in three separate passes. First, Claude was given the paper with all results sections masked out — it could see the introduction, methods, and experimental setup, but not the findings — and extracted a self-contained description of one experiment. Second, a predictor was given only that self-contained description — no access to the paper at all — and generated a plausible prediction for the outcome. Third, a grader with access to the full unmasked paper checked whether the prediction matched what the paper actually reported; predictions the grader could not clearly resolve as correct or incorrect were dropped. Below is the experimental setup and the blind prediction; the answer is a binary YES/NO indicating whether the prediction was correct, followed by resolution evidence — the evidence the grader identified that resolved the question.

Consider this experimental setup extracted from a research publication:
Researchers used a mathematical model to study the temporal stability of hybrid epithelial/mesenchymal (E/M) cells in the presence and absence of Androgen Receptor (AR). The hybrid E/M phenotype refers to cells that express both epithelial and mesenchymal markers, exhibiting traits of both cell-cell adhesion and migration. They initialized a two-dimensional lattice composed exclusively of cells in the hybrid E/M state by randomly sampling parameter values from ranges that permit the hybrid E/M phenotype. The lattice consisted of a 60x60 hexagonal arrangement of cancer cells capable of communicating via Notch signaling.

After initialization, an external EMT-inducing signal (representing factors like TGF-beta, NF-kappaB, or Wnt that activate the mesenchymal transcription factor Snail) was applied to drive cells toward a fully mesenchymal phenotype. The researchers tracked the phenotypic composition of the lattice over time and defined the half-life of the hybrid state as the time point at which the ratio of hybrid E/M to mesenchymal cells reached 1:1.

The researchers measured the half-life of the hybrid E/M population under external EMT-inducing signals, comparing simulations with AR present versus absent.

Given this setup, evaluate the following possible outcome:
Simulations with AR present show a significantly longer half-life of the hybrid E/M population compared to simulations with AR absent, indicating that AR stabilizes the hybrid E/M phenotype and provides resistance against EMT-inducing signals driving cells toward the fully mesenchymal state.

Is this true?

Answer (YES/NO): YES